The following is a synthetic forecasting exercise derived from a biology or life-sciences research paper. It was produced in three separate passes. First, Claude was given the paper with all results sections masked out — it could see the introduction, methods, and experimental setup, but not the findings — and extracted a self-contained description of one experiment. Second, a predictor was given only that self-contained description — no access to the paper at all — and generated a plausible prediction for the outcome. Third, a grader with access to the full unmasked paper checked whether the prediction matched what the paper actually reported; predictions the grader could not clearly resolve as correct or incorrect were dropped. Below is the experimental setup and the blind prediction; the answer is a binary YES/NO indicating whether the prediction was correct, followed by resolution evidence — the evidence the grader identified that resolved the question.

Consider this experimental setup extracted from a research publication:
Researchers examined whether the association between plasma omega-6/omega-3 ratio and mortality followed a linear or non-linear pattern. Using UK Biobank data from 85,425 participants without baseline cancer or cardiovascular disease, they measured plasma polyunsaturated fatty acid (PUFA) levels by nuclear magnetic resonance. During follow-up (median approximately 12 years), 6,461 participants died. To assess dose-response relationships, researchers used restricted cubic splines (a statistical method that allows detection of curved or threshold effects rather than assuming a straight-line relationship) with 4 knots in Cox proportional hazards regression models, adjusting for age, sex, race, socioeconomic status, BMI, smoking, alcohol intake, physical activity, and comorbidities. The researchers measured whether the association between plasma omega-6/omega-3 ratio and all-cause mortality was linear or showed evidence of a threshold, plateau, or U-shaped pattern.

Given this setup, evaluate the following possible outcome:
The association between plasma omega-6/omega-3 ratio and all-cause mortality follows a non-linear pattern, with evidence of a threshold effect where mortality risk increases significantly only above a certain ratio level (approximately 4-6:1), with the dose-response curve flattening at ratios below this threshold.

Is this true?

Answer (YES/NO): NO